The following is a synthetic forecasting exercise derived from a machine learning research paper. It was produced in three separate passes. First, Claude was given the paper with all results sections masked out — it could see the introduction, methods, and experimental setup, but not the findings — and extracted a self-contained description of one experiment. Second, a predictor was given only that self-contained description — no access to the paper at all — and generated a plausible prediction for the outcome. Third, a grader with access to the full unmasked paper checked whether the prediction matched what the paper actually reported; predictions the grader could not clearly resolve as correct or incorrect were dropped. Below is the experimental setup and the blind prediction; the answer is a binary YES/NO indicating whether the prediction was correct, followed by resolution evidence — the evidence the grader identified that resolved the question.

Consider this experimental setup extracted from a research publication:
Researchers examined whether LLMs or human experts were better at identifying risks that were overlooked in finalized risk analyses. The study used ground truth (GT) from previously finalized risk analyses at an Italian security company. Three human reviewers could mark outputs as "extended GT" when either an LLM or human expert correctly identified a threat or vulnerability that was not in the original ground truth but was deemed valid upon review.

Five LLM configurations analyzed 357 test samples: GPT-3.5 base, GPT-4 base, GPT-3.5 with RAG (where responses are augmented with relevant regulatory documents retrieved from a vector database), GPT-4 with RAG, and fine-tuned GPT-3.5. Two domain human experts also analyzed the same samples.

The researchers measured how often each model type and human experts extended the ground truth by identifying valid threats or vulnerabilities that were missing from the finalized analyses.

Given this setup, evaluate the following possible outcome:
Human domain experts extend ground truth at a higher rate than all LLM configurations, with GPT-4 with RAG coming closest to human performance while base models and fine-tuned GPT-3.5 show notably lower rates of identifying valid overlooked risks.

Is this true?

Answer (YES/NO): NO